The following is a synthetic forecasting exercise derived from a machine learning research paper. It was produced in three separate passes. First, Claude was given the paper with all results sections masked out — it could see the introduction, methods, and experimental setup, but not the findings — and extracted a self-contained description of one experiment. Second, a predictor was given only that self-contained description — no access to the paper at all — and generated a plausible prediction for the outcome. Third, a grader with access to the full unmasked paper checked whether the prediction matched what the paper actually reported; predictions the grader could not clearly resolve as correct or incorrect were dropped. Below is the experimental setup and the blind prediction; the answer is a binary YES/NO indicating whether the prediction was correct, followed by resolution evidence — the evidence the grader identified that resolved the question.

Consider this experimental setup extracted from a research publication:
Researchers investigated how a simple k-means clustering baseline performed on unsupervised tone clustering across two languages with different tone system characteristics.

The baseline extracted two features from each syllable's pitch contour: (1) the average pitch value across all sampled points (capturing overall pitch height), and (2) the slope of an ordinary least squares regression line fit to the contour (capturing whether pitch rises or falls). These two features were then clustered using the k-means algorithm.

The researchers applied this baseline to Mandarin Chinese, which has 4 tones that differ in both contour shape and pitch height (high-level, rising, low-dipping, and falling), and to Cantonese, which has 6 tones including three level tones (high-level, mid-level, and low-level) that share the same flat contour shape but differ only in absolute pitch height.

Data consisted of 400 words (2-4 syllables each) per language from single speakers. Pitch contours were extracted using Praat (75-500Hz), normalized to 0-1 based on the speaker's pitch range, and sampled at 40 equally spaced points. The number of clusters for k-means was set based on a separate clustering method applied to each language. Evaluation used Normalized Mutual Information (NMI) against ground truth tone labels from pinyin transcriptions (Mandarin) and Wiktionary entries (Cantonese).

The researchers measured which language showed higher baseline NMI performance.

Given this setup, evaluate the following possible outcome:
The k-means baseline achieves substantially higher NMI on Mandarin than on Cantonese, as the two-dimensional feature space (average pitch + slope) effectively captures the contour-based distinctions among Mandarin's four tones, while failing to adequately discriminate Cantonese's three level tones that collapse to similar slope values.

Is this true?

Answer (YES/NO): YES